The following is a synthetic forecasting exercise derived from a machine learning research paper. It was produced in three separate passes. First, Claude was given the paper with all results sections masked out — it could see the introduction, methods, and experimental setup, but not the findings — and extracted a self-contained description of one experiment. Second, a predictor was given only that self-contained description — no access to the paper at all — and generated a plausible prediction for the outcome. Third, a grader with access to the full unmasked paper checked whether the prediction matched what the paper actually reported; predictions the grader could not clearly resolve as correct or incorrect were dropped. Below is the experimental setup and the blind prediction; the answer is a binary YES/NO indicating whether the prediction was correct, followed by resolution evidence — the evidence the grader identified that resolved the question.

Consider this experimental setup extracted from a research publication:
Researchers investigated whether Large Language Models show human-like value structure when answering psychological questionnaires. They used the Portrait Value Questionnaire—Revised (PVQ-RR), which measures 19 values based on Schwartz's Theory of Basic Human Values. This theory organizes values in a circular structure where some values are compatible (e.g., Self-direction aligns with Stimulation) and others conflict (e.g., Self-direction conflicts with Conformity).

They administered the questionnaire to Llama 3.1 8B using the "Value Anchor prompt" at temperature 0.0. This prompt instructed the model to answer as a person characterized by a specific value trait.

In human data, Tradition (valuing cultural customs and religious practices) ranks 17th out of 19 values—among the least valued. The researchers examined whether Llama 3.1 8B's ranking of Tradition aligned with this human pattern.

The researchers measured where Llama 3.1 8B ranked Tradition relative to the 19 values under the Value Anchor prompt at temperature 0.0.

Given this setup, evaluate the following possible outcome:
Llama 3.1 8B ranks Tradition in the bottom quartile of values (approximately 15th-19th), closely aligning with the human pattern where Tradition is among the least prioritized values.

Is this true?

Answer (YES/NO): YES